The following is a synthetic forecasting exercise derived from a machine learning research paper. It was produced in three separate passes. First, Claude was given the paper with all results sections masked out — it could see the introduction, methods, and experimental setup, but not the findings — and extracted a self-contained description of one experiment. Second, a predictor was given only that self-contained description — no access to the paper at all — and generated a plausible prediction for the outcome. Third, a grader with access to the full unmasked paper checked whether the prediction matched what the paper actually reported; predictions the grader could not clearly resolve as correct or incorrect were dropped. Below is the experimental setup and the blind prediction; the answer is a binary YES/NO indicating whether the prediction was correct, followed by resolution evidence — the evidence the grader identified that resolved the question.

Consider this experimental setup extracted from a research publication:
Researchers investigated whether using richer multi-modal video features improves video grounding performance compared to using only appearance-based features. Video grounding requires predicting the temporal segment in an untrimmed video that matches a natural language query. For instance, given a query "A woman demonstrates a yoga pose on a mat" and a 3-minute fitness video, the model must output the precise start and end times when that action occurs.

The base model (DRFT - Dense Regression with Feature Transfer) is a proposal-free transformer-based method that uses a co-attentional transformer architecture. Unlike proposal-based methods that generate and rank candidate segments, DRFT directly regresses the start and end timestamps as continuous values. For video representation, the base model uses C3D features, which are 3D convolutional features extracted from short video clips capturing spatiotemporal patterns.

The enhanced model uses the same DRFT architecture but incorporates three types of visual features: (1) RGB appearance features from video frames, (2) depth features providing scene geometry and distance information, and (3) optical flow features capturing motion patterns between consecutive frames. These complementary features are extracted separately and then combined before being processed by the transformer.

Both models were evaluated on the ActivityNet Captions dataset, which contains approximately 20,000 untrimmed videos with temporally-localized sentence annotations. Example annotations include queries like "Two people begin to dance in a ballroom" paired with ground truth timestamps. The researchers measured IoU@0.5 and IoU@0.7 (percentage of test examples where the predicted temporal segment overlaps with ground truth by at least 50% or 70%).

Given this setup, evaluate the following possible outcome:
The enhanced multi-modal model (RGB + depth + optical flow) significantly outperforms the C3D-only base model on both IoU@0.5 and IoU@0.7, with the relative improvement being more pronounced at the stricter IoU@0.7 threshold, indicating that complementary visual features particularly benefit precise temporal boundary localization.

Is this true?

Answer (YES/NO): YES